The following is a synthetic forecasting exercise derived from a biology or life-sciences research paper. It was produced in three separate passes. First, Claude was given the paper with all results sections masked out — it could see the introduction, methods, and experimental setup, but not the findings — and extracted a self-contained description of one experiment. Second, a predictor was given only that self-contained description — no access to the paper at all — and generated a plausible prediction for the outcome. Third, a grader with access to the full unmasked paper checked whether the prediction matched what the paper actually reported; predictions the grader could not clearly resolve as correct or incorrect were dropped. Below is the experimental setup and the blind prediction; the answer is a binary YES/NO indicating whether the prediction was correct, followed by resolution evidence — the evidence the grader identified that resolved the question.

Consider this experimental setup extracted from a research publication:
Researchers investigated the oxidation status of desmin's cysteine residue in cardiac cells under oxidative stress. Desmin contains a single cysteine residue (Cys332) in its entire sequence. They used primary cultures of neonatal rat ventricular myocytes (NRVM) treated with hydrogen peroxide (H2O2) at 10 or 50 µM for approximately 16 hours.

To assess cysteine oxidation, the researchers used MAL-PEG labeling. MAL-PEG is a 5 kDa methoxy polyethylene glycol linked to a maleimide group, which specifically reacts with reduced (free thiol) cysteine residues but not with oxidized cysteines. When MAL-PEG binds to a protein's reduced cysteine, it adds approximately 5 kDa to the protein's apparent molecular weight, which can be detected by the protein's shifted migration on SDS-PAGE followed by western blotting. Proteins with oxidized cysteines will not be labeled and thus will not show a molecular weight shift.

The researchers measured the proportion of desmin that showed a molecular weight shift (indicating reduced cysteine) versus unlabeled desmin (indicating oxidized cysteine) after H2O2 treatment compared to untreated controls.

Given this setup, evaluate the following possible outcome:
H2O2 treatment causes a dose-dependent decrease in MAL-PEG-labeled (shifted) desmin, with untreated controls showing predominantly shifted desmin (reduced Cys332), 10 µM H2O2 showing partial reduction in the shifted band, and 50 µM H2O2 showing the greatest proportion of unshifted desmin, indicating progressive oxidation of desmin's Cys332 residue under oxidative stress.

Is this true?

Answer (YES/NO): NO